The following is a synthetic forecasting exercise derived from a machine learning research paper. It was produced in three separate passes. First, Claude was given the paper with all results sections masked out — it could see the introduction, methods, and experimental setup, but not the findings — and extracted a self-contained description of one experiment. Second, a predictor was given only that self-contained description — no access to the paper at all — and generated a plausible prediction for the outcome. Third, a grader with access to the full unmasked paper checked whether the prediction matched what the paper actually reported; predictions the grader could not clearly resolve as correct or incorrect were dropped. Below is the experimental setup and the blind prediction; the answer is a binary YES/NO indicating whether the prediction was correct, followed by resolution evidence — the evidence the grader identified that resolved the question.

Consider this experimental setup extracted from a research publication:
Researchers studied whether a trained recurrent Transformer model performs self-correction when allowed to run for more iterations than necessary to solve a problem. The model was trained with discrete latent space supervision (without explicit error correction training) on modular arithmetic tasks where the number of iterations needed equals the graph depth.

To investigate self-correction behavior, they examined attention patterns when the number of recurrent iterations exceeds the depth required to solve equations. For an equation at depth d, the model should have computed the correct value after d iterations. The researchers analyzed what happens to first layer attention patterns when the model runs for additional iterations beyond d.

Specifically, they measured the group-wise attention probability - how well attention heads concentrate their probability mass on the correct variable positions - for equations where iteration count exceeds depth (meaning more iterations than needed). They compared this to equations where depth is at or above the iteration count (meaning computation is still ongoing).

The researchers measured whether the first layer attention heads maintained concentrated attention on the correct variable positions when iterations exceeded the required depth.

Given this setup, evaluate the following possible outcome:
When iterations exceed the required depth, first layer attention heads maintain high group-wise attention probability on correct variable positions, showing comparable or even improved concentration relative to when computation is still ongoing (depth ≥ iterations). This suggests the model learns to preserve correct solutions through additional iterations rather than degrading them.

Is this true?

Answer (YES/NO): NO